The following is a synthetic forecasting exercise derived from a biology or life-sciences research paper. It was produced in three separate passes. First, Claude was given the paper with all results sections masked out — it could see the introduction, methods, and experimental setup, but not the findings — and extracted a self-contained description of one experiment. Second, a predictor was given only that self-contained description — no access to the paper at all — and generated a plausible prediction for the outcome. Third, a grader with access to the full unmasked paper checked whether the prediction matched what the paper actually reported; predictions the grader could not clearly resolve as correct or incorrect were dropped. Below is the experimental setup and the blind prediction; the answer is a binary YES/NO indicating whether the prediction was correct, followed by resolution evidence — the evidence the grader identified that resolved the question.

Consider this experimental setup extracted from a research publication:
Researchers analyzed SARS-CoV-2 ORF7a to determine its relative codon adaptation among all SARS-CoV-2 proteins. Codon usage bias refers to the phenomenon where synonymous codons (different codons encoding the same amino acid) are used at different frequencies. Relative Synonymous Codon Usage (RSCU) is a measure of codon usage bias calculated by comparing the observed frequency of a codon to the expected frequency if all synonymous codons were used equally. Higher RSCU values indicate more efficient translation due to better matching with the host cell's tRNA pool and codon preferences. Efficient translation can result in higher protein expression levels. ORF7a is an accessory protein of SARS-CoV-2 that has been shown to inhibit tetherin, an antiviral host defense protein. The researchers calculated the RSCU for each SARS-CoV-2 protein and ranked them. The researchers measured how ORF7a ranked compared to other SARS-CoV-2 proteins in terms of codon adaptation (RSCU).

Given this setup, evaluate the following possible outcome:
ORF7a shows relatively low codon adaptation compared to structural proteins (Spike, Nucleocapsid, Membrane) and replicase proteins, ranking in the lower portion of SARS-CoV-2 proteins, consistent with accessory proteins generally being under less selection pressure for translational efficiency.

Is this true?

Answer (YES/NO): NO